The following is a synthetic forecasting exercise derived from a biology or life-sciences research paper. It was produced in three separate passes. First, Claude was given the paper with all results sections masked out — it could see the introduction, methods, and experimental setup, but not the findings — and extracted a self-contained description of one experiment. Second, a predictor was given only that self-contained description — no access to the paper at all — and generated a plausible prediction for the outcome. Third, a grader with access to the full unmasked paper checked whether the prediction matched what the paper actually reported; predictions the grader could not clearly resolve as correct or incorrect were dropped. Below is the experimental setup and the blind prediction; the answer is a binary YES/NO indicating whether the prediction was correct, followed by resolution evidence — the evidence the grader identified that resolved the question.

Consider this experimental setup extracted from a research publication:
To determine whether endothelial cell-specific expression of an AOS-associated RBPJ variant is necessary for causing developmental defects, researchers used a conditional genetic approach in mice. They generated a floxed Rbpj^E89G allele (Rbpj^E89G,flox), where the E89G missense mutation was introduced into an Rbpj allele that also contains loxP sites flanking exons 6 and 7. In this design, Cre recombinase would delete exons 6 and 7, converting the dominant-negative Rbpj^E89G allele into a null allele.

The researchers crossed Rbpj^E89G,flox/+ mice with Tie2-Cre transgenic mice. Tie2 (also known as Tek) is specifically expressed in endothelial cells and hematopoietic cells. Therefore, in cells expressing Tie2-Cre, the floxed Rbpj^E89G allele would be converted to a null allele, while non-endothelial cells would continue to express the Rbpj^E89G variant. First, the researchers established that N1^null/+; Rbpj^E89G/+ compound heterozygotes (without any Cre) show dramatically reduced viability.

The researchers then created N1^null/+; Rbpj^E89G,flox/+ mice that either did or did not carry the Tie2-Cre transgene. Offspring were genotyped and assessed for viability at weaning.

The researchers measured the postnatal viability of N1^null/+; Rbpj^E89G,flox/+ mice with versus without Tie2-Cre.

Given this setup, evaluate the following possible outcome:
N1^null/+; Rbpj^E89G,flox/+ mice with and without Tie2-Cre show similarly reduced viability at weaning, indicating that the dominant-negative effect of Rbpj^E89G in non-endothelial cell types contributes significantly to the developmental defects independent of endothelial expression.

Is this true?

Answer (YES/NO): NO